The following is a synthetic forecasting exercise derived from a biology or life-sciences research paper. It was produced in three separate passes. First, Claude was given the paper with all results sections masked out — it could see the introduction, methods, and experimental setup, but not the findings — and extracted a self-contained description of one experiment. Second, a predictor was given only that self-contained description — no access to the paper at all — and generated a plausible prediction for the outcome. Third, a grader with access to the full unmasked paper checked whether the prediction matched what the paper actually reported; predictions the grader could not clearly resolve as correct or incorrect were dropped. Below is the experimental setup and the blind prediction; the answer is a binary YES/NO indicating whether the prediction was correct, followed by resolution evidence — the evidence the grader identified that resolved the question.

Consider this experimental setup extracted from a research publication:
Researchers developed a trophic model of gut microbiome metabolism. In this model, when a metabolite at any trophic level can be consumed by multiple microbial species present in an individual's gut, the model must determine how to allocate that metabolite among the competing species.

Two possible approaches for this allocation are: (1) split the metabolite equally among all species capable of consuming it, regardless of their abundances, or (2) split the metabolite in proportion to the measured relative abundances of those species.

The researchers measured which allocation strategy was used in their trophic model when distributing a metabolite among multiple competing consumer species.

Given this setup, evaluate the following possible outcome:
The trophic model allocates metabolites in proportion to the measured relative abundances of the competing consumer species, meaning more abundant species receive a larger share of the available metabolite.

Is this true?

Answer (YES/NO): YES